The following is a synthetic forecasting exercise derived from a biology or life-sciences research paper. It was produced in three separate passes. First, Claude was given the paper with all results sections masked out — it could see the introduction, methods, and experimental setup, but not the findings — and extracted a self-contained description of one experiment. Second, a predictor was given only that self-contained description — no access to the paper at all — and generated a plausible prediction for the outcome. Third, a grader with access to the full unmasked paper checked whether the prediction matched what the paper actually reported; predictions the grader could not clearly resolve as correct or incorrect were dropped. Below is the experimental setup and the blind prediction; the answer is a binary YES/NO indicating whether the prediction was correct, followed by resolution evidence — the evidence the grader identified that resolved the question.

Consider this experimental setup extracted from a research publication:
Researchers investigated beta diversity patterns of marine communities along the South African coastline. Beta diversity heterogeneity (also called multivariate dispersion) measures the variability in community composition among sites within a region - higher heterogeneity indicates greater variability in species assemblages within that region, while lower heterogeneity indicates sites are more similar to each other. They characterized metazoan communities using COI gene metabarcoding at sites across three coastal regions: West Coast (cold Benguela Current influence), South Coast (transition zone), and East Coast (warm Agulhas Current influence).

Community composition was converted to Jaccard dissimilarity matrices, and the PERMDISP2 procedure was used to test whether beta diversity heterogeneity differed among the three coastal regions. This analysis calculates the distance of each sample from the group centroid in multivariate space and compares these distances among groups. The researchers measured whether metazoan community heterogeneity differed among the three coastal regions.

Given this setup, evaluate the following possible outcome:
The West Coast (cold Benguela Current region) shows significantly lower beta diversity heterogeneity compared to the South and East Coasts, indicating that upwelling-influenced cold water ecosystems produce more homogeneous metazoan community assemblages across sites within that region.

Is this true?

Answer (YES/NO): NO